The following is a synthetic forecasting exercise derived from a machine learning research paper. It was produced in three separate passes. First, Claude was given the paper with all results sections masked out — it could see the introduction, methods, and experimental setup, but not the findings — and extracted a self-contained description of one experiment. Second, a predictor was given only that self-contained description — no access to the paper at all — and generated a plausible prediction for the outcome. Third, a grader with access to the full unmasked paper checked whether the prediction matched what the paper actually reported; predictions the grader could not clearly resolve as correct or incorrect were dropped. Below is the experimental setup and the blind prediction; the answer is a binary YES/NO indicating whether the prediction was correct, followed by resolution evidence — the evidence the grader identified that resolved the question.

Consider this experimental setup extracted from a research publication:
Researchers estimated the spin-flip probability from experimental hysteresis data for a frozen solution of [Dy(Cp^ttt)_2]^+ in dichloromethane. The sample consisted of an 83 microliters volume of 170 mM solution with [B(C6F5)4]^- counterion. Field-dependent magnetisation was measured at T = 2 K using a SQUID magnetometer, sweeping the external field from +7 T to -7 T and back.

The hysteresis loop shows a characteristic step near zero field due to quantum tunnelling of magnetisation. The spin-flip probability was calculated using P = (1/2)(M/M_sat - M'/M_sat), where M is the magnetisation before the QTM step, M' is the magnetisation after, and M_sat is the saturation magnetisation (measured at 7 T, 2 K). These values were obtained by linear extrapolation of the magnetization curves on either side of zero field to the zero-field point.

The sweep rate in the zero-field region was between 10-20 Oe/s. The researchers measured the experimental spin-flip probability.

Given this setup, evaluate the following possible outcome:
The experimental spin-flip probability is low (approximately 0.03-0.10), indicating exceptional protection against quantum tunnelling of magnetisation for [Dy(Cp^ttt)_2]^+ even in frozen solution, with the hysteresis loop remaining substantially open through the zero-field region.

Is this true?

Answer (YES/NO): NO